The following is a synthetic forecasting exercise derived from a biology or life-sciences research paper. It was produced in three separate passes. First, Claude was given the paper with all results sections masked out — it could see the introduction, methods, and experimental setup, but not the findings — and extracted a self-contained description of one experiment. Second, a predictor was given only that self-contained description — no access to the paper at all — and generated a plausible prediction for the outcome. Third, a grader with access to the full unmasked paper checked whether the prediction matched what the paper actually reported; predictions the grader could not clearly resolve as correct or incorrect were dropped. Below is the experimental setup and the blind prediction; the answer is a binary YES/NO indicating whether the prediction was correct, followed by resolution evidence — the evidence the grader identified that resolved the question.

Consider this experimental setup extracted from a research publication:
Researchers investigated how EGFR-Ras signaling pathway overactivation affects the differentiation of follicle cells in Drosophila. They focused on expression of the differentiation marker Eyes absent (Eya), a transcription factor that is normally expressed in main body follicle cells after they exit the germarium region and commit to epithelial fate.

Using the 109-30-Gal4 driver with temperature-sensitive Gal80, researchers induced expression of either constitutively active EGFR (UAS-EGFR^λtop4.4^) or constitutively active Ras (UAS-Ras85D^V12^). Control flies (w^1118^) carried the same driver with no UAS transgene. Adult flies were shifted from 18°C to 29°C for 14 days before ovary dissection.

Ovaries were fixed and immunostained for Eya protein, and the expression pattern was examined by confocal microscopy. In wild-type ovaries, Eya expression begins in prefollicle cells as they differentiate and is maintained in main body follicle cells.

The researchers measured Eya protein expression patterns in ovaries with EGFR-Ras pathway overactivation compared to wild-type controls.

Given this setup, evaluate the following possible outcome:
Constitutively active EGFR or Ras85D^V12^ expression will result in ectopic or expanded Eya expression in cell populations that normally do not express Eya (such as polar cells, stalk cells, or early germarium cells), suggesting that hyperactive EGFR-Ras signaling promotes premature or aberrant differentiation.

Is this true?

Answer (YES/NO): NO